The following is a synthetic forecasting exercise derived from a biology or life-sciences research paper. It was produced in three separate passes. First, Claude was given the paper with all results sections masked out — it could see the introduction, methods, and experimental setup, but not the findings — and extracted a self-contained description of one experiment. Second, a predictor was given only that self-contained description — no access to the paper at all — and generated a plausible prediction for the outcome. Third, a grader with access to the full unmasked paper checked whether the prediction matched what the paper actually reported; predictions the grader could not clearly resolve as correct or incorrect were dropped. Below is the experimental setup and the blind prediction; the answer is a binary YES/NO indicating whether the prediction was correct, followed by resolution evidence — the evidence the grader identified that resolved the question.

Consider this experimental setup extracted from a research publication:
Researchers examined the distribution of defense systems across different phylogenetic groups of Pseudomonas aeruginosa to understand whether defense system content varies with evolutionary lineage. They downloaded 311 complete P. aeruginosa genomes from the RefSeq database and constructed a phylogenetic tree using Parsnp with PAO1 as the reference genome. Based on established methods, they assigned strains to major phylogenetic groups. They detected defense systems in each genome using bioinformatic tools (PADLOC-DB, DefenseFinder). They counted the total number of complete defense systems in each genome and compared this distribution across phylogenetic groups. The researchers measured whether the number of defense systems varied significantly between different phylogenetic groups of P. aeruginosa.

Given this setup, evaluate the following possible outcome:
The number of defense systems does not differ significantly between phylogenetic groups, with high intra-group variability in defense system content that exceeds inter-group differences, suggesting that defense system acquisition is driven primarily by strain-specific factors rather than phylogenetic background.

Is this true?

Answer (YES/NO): NO